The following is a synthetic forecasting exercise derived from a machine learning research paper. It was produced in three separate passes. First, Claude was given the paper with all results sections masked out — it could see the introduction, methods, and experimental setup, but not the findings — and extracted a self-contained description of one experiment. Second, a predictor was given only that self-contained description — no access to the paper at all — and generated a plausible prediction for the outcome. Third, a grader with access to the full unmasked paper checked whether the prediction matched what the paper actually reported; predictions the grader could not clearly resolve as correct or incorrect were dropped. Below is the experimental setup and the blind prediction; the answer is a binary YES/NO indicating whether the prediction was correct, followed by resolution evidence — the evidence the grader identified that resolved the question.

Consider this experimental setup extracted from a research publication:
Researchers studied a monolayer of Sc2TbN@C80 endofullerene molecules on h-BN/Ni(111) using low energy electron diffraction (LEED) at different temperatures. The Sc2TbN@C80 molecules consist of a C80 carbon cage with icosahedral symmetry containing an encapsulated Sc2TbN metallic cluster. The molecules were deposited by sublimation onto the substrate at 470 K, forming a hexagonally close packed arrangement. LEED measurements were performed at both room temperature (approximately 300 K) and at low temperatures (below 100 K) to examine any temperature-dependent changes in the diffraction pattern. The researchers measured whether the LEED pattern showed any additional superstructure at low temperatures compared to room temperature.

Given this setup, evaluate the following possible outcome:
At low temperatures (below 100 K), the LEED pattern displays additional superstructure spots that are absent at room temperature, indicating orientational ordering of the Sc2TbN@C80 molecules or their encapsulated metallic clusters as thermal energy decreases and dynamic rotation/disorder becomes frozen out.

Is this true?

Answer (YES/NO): YES